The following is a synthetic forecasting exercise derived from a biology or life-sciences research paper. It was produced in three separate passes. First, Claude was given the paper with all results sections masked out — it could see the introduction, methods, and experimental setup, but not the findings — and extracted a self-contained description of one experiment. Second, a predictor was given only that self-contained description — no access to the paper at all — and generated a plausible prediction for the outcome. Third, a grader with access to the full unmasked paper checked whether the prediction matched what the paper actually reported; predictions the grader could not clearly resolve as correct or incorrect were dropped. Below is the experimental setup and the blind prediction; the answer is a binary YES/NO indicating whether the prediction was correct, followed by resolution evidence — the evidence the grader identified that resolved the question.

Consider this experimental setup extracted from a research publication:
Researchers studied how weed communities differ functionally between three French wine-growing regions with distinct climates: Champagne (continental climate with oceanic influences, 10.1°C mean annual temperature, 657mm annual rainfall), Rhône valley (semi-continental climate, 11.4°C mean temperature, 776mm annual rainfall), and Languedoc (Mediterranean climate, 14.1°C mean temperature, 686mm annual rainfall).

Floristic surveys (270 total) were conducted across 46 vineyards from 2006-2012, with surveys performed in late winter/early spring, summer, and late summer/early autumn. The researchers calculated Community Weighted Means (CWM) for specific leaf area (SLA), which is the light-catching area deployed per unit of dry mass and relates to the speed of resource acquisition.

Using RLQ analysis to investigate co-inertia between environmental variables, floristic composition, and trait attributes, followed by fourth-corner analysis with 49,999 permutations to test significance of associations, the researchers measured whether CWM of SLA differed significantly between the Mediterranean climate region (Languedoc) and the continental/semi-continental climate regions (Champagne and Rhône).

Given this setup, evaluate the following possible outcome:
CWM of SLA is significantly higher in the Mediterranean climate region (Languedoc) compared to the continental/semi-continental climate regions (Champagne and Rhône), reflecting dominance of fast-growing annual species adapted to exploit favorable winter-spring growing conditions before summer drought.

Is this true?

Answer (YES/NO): NO